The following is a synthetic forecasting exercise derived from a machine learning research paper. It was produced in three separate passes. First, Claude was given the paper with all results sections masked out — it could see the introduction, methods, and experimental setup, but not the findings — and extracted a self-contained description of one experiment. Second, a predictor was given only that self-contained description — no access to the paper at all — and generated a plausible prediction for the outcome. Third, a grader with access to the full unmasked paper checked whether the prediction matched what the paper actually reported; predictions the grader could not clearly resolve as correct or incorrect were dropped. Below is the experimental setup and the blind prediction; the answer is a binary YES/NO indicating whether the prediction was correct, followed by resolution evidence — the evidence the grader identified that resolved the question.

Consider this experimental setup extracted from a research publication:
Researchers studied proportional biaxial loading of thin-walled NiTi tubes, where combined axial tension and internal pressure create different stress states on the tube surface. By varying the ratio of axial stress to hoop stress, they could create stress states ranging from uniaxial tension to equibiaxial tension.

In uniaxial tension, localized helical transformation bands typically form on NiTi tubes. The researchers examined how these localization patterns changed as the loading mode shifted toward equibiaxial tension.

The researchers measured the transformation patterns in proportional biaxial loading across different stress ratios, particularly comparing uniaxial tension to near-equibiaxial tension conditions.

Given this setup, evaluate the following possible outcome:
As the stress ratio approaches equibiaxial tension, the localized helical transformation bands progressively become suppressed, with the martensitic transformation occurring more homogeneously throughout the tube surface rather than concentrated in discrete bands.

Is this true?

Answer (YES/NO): YES